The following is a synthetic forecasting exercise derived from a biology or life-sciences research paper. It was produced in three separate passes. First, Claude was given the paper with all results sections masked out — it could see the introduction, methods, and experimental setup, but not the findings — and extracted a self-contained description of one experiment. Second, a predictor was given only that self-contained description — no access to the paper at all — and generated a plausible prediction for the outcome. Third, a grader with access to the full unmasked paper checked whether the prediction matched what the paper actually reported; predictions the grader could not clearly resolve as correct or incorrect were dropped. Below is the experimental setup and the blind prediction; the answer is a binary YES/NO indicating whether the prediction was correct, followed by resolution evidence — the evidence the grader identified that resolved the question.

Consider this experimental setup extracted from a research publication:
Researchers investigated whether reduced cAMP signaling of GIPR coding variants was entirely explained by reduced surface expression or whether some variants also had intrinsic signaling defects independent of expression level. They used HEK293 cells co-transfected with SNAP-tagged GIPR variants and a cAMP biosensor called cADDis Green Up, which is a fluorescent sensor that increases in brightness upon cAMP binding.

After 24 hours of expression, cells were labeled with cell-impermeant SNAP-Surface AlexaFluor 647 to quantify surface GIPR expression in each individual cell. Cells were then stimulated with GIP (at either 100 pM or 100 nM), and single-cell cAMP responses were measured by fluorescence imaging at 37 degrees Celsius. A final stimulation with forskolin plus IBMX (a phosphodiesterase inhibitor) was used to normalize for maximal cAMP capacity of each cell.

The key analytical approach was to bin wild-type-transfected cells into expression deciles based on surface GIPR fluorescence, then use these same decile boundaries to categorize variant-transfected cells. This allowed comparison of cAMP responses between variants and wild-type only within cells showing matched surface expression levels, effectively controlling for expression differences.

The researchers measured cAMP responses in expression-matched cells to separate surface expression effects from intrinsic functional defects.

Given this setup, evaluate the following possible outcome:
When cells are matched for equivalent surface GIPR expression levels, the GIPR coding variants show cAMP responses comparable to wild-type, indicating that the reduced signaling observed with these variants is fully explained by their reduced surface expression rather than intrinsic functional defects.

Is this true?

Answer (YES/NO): NO